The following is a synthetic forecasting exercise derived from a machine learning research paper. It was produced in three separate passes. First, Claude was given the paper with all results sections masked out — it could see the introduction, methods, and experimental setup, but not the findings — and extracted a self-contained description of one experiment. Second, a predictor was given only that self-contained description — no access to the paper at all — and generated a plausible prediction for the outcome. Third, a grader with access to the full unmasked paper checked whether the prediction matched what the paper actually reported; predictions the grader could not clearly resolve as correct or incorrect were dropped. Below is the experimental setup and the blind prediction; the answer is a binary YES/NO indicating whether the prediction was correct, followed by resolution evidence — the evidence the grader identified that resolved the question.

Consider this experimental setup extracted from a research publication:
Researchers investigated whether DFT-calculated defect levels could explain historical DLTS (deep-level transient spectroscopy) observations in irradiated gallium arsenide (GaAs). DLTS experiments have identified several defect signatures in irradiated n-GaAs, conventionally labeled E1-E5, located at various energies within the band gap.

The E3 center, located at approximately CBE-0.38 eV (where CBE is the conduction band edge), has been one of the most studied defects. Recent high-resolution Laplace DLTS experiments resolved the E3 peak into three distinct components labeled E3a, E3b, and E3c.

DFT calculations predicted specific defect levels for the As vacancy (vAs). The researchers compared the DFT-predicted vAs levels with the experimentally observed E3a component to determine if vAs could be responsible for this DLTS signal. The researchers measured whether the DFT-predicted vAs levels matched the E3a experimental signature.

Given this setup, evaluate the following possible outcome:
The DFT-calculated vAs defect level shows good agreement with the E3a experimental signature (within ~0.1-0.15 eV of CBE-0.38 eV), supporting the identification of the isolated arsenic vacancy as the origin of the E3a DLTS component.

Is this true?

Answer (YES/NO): YES